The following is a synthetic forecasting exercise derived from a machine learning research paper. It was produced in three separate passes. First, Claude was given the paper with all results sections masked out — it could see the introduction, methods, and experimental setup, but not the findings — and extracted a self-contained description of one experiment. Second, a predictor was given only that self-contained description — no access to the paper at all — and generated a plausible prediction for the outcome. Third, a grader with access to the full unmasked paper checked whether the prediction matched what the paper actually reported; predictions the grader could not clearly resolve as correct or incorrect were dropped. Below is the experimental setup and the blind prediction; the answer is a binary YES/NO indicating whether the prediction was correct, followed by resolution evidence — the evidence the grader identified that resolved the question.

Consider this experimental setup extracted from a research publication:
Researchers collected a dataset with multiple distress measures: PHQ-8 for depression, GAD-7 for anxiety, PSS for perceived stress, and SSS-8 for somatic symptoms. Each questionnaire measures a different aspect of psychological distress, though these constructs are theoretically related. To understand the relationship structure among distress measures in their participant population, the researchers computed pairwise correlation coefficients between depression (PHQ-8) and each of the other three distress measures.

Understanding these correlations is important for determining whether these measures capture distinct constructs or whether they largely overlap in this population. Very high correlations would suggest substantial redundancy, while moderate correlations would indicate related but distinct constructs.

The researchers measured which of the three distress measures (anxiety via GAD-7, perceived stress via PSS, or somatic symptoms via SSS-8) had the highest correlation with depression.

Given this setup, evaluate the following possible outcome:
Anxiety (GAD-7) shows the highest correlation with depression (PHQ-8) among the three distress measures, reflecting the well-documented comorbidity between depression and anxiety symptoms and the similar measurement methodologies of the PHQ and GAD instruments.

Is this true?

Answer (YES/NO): YES